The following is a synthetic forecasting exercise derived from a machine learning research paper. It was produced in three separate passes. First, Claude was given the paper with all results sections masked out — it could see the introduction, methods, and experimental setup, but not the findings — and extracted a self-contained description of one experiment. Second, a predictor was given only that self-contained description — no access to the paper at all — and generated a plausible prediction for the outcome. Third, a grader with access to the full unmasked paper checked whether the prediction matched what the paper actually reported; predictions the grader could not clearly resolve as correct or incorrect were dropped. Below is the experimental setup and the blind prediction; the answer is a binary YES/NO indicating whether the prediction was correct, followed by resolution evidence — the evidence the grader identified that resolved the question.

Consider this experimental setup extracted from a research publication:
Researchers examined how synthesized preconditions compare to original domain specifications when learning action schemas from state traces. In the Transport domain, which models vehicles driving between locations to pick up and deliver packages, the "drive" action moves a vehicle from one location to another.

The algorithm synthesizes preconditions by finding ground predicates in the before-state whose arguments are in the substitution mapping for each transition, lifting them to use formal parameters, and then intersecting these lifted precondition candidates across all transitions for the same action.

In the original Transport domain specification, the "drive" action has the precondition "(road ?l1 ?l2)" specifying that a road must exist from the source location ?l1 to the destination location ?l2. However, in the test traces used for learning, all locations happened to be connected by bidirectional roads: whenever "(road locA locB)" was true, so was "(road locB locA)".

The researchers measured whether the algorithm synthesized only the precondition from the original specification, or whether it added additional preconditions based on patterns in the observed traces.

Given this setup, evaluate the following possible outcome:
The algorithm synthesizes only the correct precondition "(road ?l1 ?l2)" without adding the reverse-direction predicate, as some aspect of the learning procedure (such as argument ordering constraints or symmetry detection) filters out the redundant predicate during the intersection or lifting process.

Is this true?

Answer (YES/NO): NO